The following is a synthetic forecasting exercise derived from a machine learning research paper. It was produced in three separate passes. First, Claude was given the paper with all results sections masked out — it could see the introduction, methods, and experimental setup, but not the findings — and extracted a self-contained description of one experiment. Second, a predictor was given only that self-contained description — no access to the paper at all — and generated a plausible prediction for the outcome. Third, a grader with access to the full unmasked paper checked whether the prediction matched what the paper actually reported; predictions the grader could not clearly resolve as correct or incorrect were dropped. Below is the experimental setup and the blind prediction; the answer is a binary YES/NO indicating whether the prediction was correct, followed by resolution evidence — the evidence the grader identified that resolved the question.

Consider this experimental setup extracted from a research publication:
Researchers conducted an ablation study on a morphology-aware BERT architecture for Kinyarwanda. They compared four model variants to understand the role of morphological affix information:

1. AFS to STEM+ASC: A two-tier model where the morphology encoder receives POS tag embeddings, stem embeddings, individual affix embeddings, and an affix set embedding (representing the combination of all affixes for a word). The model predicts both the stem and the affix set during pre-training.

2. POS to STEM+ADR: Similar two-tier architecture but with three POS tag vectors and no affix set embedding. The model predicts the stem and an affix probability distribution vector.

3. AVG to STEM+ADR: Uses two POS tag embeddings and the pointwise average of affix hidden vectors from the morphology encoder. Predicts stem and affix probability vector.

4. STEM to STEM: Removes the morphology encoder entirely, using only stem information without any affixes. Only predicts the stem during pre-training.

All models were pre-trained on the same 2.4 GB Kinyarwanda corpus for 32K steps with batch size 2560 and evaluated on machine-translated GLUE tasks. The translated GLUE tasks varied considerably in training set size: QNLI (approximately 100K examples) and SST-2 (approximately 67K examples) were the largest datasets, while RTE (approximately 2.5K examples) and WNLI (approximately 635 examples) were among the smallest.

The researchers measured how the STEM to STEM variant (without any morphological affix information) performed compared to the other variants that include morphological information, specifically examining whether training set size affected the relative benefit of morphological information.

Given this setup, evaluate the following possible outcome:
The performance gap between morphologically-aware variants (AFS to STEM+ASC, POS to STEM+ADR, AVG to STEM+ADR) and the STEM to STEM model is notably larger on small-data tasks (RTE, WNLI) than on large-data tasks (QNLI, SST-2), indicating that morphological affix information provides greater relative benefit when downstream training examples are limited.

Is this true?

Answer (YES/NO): NO